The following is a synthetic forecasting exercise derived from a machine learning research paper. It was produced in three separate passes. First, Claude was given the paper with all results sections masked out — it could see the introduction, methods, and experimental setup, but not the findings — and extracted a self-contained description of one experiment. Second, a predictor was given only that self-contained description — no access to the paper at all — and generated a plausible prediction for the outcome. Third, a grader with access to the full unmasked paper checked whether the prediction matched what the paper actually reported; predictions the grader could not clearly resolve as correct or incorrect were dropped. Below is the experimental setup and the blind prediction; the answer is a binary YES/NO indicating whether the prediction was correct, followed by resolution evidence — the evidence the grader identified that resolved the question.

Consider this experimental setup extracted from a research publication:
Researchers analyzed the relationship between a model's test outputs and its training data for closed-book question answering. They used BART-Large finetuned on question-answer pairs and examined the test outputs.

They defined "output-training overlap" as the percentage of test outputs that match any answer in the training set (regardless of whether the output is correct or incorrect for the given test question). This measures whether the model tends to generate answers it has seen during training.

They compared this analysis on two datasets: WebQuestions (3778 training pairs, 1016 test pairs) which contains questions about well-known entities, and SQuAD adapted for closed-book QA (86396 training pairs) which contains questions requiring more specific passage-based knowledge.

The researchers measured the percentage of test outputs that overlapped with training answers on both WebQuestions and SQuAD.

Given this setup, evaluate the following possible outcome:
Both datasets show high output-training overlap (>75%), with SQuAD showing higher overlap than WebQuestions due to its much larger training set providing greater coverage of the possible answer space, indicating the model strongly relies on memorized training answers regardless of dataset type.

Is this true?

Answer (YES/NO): NO